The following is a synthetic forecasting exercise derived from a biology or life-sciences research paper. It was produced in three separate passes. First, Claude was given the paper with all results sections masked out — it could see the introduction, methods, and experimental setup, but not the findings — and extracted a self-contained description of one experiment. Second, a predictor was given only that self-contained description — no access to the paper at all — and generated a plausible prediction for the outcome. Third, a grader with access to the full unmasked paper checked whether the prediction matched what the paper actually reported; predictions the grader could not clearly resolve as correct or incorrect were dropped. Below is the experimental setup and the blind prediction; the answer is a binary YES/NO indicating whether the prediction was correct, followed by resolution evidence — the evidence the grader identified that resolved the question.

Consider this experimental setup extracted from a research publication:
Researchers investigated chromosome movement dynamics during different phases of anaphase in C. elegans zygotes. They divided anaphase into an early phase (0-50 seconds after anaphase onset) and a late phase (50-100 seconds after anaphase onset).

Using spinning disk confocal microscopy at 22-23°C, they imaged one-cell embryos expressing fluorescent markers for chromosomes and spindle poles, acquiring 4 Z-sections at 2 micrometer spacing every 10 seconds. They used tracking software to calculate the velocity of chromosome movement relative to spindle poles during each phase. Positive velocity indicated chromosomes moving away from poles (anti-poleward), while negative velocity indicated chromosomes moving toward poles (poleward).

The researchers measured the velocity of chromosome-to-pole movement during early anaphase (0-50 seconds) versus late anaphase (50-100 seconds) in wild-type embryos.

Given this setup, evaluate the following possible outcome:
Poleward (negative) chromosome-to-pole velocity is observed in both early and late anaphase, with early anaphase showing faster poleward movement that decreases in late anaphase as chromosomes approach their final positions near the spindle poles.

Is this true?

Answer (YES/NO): NO